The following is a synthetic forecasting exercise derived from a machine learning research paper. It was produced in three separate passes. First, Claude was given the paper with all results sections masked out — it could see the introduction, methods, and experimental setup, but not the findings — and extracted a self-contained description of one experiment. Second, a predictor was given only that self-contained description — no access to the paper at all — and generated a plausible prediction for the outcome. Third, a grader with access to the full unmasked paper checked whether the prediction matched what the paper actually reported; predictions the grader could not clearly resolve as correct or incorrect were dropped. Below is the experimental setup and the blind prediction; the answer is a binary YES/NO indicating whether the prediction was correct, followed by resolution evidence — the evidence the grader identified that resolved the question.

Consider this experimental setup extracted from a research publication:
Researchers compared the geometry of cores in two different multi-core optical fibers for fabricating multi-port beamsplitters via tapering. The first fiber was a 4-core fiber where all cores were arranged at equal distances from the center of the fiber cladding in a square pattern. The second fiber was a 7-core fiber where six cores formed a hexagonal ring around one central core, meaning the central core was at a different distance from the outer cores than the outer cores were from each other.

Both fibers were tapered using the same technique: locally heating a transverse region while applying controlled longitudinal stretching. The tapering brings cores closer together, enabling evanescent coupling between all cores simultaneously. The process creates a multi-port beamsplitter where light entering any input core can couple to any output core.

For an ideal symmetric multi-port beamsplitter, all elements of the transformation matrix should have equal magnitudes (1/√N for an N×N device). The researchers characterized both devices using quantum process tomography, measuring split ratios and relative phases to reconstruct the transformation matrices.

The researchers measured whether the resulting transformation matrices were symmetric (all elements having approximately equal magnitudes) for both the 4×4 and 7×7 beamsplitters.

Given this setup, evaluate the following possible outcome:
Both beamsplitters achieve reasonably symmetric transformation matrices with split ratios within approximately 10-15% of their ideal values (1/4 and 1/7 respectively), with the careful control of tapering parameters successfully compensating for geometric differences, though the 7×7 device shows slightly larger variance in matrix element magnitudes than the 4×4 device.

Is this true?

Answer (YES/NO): NO